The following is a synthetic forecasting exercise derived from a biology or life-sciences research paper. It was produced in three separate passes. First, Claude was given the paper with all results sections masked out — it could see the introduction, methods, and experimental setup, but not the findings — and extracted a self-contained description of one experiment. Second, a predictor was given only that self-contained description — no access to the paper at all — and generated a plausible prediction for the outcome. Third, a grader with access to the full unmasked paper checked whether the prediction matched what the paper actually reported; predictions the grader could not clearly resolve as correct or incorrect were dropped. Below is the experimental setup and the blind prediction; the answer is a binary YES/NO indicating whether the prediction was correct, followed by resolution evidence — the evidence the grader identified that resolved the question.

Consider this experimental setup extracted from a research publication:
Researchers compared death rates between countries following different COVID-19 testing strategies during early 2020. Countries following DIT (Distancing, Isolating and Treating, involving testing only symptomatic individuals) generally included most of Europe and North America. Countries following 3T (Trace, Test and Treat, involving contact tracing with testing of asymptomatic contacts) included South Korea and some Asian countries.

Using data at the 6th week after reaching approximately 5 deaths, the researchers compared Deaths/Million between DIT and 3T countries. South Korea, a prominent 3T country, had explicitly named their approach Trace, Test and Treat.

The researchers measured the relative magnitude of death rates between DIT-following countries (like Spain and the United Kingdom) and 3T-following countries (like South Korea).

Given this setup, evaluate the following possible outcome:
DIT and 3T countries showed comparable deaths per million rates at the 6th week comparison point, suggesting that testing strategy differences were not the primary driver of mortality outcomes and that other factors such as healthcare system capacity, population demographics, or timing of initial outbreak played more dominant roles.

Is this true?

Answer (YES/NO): NO